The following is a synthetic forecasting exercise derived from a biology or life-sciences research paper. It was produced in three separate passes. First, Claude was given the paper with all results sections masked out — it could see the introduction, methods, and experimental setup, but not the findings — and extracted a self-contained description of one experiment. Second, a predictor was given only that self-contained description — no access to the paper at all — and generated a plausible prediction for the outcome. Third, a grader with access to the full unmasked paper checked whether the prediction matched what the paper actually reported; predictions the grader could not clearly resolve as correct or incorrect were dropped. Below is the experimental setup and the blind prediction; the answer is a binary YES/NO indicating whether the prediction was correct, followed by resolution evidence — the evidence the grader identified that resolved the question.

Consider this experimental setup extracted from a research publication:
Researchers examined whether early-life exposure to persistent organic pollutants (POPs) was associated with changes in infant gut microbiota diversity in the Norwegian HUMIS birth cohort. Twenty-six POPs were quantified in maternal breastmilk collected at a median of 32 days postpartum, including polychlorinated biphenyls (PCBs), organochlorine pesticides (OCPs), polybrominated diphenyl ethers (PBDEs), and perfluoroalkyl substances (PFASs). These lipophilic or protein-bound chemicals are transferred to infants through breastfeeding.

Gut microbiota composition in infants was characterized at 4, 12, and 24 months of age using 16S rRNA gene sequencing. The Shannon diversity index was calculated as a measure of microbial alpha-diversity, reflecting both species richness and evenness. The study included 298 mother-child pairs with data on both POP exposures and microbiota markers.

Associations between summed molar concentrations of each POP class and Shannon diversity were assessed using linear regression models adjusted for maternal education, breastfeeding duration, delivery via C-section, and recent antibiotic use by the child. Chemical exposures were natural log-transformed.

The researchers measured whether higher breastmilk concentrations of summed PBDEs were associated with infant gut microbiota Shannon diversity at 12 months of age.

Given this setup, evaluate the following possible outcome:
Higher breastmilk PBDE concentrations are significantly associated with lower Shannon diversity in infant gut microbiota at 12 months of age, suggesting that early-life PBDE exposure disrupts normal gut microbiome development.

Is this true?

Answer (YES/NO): NO